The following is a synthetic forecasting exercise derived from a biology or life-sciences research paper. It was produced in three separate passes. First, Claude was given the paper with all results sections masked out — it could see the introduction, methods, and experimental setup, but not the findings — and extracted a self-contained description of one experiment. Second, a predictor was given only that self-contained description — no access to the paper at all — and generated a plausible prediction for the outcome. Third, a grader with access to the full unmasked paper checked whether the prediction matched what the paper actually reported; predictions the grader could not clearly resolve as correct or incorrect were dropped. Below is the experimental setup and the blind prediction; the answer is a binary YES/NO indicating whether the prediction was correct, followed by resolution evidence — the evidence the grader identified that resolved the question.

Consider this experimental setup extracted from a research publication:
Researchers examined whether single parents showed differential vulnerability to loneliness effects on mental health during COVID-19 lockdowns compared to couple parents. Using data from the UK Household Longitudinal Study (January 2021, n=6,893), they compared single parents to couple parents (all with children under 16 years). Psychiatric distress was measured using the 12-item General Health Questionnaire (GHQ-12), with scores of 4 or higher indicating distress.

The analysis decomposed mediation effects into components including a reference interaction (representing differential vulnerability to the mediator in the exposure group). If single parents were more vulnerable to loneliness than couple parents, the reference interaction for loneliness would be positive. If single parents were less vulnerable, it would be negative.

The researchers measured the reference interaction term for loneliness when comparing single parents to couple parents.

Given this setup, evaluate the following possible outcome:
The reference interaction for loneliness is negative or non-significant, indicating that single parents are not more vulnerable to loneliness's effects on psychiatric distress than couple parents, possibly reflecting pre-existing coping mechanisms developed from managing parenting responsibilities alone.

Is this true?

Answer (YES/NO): YES